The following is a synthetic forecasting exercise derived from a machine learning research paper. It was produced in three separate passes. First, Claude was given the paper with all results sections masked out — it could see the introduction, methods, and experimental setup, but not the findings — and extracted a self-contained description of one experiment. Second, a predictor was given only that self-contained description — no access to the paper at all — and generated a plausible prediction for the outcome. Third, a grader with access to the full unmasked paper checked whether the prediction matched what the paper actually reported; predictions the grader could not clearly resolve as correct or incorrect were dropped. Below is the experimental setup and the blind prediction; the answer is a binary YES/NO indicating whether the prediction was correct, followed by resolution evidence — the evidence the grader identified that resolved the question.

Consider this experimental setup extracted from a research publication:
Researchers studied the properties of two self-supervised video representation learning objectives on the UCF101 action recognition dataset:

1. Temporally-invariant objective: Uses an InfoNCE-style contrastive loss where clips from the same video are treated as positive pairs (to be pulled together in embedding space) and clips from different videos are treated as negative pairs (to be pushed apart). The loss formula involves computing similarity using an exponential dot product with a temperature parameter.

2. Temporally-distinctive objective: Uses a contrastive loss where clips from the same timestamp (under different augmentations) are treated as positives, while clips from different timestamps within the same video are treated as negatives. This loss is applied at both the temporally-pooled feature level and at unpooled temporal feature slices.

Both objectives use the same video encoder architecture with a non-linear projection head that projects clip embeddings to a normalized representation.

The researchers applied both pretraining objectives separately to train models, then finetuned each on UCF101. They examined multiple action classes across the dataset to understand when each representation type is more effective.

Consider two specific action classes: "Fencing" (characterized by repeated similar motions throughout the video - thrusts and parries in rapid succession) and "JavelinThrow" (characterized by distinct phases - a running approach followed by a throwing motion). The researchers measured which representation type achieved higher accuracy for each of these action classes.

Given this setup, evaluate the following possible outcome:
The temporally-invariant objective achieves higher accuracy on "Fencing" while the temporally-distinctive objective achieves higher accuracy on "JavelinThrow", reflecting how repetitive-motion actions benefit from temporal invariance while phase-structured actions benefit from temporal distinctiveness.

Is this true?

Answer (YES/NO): YES